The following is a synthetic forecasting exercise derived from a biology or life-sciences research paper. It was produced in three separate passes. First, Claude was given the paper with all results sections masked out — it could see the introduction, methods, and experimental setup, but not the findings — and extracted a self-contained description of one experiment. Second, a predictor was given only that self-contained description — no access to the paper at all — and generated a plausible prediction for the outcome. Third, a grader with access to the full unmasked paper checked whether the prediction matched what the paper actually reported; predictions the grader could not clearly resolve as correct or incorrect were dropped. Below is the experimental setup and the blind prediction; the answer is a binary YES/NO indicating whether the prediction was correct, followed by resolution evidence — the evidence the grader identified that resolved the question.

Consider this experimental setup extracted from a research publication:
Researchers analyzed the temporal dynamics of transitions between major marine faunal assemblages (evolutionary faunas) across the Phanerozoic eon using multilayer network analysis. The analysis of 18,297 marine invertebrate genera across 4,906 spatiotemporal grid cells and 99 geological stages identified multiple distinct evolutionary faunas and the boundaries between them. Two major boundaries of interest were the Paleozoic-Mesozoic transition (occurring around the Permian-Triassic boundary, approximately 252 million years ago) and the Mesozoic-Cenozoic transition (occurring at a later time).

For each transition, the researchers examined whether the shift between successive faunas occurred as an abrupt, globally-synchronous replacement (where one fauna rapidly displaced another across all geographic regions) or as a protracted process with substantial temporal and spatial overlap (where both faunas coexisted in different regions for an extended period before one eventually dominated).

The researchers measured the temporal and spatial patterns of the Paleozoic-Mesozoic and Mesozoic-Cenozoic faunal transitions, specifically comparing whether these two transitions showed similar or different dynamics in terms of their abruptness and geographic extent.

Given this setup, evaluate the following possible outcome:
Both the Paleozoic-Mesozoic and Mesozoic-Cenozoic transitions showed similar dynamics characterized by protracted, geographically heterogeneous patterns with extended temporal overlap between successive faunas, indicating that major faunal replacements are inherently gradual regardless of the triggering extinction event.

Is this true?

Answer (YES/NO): NO